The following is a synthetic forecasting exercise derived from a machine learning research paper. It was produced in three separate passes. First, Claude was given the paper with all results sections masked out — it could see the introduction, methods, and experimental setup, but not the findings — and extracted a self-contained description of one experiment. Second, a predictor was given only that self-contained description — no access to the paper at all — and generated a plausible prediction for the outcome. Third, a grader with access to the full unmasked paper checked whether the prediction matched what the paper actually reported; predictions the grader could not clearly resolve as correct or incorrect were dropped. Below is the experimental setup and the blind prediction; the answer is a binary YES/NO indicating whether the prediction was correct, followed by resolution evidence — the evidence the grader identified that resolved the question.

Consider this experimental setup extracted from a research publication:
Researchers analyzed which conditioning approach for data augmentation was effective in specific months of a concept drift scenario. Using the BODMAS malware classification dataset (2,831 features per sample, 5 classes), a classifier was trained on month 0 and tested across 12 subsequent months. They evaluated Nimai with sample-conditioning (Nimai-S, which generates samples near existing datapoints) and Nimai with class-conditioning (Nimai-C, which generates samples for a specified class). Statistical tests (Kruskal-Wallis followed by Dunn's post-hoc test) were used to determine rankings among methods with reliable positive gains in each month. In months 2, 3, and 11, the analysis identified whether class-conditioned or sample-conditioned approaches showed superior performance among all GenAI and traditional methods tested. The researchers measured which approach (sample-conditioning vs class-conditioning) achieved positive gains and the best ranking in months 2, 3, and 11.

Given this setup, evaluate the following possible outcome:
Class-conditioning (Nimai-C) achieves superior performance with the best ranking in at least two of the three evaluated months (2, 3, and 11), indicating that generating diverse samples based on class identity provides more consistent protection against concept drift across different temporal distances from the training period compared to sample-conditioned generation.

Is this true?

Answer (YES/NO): YES